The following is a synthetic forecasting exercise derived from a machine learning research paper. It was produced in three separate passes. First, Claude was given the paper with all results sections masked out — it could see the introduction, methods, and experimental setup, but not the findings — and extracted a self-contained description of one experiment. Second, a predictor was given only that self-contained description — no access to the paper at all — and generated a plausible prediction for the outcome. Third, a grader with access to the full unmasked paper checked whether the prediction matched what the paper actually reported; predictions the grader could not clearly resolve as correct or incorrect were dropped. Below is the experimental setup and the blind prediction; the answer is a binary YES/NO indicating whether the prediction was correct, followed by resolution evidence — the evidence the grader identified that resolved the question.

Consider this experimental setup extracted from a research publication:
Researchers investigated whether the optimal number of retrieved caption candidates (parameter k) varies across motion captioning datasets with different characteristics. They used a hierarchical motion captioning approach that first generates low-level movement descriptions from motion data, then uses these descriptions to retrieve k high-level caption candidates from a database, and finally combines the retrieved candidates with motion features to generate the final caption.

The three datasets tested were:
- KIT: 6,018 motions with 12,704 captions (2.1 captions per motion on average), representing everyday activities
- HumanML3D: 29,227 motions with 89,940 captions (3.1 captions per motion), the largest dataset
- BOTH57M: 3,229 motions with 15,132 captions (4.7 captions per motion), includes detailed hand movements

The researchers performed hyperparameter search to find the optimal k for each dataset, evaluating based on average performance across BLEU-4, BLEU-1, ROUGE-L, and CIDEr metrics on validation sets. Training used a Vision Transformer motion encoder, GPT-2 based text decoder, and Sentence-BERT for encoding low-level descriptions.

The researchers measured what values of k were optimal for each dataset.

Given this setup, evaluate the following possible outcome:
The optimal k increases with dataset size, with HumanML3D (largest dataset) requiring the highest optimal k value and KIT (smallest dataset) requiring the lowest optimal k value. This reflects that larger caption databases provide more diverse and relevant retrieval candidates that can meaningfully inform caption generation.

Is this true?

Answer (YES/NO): NO